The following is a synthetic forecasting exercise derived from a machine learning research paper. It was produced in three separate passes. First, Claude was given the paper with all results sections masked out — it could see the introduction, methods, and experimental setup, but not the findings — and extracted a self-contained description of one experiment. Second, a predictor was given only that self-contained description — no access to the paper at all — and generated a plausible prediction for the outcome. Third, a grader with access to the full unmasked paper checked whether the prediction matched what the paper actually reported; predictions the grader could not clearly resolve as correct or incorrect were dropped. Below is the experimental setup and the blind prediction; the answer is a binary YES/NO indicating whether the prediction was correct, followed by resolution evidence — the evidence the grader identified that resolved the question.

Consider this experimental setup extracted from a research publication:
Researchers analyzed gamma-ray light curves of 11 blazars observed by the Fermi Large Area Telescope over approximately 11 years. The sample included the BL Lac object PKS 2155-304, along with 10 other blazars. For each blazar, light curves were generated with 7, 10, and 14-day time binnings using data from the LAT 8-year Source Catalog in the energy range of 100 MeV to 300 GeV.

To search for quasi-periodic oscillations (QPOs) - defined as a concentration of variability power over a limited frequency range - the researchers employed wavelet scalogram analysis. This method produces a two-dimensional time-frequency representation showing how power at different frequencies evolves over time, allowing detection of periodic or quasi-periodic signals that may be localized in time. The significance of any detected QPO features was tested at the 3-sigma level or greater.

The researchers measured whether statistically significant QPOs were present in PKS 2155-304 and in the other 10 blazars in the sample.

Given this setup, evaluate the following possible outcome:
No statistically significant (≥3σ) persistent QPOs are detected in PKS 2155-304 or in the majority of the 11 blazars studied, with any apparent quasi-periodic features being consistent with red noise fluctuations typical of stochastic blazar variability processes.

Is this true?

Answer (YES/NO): NO